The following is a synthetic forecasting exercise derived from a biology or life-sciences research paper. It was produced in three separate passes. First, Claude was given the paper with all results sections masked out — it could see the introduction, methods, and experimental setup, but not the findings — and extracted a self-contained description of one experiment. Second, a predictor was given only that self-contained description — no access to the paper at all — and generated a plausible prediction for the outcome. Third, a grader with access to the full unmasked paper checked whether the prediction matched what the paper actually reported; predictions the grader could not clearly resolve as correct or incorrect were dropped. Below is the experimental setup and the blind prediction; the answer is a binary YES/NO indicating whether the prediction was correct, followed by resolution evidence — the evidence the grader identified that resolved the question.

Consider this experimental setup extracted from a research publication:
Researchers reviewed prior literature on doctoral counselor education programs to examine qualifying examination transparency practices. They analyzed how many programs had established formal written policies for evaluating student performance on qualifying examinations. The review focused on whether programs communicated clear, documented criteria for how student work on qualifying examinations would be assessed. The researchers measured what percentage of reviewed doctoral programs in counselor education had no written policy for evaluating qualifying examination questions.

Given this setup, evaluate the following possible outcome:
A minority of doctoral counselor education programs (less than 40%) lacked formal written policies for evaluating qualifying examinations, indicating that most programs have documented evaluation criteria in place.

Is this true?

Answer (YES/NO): YES